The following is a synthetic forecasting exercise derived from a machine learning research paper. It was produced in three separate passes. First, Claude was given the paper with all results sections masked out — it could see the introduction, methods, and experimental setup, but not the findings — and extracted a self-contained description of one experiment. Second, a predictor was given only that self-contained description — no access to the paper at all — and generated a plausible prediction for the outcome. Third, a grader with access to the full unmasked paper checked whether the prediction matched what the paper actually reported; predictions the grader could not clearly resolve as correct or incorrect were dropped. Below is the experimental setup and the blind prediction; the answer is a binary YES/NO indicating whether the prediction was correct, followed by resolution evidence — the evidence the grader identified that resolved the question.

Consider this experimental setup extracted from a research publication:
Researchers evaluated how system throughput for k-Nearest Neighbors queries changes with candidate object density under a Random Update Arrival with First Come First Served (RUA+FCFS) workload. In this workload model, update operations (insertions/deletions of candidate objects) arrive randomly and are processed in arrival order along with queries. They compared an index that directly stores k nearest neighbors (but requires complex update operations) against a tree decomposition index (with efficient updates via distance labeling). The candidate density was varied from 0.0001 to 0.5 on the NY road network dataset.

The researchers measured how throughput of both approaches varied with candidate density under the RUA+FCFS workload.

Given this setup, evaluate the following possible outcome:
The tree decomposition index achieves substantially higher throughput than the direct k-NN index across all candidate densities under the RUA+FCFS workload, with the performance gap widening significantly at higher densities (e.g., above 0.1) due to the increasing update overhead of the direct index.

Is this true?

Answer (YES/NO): NO